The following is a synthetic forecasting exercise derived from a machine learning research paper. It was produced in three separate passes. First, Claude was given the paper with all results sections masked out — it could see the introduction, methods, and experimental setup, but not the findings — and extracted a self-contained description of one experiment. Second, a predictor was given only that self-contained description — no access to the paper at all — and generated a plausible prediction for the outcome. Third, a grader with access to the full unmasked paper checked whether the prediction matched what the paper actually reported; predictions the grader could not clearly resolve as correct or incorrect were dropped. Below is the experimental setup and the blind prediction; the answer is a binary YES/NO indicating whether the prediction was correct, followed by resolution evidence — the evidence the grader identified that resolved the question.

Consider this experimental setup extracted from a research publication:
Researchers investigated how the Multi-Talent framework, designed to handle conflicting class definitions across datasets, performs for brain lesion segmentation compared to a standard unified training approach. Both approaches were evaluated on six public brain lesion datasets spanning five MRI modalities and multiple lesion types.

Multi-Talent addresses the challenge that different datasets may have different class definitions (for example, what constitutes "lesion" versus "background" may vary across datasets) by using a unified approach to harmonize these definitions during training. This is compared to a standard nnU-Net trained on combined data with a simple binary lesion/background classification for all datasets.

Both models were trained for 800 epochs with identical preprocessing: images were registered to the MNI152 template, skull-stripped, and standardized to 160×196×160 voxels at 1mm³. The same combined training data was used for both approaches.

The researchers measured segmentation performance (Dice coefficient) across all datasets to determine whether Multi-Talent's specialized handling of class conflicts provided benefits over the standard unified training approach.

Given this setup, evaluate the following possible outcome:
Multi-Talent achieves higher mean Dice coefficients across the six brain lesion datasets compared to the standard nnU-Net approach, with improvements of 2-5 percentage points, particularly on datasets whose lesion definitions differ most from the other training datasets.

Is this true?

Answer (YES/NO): NO